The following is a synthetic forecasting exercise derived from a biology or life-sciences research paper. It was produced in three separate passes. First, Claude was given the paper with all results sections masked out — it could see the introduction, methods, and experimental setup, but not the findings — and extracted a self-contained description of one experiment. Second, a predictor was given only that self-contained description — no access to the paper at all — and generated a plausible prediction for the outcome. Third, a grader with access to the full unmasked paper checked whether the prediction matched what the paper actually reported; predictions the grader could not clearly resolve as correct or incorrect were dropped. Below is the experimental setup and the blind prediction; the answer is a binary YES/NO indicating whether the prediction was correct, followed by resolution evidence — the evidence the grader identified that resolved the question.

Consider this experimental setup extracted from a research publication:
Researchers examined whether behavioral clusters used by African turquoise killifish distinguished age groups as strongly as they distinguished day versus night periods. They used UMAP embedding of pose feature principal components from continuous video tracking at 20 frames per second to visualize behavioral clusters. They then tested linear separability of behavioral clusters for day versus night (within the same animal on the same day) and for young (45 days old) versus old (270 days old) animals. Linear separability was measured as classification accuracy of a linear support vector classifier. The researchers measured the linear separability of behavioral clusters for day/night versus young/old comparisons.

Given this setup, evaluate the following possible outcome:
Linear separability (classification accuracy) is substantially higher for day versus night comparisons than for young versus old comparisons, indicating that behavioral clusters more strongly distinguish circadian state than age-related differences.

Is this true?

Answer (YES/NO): YES